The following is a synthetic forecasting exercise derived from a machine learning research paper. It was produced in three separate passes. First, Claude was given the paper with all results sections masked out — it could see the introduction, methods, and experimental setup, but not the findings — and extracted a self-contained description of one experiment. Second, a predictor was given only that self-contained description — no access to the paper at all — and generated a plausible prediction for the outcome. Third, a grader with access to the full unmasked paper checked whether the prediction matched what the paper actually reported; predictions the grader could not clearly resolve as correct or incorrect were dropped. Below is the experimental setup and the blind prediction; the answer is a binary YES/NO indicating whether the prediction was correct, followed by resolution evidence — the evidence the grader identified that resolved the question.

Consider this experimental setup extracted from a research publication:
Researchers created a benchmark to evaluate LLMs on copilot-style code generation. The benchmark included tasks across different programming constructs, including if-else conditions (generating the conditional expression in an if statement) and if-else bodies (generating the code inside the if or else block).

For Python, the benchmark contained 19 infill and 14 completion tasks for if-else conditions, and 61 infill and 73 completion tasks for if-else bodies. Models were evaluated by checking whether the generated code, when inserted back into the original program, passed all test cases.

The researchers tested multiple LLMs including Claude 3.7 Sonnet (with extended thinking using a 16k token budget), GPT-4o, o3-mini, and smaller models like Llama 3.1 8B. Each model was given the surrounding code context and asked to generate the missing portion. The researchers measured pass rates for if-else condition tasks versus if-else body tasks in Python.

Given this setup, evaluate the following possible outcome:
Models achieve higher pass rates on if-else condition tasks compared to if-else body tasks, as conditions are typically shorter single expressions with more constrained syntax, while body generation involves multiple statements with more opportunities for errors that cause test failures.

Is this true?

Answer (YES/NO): NO